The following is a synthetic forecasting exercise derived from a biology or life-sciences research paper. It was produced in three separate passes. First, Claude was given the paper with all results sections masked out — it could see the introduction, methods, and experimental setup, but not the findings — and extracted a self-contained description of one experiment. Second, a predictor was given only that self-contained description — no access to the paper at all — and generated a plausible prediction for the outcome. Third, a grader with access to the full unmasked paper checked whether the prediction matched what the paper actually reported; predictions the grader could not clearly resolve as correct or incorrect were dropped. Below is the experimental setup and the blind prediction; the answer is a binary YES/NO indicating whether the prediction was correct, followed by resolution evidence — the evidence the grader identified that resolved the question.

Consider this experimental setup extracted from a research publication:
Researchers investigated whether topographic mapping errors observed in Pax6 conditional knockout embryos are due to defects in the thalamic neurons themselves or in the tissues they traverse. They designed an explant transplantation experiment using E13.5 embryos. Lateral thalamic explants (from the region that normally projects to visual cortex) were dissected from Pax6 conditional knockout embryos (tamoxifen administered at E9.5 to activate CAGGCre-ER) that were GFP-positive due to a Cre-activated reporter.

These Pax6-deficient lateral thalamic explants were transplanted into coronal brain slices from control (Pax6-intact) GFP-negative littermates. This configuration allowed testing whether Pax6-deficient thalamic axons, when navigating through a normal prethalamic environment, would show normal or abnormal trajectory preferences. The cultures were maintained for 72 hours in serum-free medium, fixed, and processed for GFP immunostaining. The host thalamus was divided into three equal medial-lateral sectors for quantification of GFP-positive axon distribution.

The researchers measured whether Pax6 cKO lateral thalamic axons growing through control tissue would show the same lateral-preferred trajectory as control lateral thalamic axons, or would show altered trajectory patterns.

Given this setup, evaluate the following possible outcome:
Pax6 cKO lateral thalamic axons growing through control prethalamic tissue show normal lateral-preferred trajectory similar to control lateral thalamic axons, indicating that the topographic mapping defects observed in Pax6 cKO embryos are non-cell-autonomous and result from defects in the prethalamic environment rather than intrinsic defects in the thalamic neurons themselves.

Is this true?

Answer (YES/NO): NO